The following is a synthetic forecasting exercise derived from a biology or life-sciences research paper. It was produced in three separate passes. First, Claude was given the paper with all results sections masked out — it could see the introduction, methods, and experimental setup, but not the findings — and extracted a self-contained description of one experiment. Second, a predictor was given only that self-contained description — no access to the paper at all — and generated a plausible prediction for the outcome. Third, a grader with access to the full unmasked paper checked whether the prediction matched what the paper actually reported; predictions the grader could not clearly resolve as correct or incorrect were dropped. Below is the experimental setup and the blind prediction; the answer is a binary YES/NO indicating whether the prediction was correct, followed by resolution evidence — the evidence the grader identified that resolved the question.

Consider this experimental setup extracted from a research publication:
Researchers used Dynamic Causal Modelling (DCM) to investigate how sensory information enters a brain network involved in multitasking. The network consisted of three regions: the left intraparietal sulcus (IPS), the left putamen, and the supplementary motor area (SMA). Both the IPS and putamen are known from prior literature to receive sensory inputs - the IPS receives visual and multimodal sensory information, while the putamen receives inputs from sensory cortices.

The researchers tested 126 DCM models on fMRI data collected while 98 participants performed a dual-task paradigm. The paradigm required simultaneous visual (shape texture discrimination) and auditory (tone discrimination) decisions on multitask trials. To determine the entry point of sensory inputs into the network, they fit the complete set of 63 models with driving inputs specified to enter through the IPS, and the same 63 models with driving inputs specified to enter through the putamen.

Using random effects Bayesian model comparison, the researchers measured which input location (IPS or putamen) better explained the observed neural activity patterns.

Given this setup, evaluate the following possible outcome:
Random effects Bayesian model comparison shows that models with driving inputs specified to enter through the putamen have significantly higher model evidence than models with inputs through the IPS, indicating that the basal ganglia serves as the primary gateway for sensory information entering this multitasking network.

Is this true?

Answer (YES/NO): YES